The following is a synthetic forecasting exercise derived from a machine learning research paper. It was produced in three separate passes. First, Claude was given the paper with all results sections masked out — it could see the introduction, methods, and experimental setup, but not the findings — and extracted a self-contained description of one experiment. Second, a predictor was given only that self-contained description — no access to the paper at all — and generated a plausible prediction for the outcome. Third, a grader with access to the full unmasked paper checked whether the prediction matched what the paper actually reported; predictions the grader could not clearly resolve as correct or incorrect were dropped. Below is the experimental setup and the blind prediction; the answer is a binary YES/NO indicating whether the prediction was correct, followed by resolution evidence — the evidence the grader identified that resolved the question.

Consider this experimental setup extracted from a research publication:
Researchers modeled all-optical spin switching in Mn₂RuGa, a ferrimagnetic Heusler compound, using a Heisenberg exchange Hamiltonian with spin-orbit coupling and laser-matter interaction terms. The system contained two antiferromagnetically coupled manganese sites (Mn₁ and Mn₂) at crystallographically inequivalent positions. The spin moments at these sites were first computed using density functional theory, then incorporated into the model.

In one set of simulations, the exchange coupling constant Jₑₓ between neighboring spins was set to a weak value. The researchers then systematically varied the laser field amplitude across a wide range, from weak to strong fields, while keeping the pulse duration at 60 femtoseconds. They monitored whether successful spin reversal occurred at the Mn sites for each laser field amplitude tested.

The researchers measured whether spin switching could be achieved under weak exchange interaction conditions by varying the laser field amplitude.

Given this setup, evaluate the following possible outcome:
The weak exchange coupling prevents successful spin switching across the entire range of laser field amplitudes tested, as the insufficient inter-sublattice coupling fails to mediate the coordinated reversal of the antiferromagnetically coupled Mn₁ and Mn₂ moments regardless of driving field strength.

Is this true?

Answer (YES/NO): YES